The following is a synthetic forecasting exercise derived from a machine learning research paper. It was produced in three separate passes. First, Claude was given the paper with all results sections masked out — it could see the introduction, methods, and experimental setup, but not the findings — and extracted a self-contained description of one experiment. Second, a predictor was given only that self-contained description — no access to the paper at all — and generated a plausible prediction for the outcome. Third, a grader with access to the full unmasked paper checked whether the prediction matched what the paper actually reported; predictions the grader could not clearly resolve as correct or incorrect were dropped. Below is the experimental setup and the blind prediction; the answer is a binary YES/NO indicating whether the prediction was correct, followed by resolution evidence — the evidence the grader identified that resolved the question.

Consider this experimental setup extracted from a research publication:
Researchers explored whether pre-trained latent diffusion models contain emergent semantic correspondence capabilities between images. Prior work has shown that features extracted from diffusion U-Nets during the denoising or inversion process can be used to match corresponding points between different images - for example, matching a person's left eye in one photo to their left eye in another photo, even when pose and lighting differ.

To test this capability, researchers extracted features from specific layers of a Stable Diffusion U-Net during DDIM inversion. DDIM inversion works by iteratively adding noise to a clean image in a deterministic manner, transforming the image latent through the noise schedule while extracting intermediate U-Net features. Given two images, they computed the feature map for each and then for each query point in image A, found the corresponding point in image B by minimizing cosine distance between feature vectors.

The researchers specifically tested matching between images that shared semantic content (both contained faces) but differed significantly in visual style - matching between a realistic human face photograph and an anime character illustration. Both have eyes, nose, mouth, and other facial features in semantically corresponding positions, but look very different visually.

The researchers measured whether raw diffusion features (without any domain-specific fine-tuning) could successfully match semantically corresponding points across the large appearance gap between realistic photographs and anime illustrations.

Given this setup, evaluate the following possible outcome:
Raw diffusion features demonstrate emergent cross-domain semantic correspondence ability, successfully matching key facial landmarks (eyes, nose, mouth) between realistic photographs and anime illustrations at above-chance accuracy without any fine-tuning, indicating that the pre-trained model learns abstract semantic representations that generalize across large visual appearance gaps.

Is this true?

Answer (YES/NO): NO